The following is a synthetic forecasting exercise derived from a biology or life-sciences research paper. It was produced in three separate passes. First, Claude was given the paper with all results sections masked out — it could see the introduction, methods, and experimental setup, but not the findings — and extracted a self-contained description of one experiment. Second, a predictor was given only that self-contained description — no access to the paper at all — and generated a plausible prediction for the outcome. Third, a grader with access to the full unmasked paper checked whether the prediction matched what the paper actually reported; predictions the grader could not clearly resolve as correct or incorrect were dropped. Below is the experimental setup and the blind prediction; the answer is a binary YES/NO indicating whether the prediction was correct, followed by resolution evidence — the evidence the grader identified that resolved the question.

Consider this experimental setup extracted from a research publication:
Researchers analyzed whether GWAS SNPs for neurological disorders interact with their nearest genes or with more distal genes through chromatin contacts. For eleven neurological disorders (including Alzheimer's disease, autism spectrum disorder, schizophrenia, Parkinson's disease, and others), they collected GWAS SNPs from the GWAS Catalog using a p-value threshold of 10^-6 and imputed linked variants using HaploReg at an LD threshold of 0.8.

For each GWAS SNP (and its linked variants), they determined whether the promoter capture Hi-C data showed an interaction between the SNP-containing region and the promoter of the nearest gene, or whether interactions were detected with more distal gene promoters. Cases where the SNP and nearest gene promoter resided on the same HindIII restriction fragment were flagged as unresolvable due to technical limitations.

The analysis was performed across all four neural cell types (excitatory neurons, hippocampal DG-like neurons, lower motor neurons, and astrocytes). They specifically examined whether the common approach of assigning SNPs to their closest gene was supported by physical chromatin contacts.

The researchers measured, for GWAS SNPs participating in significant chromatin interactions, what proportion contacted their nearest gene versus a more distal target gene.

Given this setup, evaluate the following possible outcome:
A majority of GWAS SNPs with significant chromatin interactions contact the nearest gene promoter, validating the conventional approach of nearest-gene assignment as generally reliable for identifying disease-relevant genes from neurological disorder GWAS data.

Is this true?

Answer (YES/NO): NO